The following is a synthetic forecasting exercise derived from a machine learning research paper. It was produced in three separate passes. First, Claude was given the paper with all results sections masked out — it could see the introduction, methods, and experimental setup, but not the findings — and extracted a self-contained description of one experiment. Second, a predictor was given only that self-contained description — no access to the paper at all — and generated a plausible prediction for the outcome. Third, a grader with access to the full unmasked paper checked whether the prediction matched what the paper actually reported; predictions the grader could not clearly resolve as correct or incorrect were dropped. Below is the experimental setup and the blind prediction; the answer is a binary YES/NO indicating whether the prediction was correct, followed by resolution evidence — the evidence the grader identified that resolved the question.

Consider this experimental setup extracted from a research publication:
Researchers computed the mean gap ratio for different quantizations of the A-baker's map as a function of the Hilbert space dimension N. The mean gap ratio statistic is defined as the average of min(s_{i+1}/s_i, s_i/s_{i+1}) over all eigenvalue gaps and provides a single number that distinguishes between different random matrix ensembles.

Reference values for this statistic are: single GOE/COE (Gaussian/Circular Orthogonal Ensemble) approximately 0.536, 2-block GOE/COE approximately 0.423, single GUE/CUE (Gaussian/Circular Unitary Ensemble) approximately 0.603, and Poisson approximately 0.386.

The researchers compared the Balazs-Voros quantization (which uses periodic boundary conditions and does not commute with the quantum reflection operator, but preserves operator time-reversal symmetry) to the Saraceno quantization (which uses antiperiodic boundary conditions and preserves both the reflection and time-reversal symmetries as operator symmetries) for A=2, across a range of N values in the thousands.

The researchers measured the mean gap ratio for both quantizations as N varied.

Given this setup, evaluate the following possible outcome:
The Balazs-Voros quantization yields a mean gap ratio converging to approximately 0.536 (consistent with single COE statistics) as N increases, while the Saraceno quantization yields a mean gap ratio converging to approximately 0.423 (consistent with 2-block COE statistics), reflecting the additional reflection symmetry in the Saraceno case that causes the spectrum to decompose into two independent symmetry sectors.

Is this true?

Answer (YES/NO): NO